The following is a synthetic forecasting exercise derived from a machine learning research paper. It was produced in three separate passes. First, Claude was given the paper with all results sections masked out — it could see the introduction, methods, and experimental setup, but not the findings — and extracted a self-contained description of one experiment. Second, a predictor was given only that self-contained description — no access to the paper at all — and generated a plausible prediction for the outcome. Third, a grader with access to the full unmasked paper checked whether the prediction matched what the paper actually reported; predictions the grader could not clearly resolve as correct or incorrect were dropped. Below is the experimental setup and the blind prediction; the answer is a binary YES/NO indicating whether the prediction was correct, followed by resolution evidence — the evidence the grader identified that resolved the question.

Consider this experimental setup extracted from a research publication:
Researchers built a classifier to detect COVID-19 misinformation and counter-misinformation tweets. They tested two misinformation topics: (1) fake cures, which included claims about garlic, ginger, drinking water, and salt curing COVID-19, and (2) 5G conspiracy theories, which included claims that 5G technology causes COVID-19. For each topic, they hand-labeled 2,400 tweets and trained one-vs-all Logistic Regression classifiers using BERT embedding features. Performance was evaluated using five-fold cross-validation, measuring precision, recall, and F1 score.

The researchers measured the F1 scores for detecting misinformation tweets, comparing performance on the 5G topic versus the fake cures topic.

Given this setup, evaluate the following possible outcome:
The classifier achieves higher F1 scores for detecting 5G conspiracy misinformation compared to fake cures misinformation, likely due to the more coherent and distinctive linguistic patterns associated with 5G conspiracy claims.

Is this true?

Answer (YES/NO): YES